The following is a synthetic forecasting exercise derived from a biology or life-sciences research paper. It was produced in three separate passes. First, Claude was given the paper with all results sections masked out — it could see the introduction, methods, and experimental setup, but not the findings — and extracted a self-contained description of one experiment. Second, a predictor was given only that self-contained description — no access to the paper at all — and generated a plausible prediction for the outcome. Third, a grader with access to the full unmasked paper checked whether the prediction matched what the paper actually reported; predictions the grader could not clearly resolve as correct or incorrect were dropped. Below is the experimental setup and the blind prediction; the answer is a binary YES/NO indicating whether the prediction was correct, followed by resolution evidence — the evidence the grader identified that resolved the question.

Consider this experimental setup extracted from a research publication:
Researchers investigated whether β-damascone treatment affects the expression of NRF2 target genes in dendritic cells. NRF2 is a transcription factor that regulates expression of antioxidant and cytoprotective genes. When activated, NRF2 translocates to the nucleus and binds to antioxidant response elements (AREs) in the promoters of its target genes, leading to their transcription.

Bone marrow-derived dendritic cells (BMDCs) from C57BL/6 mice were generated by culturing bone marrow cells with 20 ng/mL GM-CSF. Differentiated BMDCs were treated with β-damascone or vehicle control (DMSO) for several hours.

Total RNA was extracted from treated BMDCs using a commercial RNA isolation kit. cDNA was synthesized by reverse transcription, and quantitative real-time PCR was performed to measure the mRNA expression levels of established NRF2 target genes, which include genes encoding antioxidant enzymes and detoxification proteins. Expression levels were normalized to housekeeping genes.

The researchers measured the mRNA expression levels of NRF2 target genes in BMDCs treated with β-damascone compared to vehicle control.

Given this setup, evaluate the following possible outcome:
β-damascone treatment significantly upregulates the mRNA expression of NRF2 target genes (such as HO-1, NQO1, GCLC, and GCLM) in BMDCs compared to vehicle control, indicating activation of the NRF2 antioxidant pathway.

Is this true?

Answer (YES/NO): YES